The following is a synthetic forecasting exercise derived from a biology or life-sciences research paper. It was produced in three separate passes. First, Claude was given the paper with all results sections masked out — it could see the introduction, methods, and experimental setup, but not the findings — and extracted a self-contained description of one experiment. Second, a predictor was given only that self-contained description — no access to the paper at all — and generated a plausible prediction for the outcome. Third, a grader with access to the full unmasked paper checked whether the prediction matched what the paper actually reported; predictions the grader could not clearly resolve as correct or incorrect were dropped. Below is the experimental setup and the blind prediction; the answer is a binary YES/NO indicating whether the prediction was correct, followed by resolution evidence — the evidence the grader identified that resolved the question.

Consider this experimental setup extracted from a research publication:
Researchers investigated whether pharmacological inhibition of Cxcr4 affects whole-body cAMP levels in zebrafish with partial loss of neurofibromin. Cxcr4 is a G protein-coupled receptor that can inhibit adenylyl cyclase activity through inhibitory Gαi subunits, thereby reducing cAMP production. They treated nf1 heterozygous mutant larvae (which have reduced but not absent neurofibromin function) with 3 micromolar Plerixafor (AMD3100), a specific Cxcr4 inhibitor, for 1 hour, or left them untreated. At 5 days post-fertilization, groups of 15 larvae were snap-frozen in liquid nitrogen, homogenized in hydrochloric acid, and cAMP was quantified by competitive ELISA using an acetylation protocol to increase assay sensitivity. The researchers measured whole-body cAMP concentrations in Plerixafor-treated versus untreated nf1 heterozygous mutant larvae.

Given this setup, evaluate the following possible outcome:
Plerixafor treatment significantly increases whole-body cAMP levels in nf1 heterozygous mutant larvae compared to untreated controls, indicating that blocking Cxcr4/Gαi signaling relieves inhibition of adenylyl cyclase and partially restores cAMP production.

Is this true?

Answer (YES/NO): YES